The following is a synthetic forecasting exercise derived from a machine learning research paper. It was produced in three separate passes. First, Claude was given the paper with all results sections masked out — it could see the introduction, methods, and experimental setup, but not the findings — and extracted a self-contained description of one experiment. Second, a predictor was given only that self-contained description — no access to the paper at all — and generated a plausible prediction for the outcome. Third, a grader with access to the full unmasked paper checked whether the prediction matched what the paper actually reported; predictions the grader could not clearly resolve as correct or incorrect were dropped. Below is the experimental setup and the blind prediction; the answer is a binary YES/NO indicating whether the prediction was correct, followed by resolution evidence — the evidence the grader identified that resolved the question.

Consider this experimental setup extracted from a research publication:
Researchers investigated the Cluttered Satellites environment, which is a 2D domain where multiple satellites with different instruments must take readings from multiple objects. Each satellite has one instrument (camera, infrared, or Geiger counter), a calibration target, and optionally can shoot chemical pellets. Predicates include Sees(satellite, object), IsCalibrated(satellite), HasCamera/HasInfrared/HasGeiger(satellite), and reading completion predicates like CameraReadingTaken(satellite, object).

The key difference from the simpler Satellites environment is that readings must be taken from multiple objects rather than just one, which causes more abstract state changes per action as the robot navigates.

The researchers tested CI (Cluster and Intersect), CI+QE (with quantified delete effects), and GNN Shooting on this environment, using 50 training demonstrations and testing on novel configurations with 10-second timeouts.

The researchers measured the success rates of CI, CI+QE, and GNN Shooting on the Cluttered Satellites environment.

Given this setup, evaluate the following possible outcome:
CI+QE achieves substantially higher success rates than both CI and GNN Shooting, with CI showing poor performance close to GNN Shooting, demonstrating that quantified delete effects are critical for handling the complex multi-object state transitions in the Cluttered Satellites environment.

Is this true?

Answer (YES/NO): NO